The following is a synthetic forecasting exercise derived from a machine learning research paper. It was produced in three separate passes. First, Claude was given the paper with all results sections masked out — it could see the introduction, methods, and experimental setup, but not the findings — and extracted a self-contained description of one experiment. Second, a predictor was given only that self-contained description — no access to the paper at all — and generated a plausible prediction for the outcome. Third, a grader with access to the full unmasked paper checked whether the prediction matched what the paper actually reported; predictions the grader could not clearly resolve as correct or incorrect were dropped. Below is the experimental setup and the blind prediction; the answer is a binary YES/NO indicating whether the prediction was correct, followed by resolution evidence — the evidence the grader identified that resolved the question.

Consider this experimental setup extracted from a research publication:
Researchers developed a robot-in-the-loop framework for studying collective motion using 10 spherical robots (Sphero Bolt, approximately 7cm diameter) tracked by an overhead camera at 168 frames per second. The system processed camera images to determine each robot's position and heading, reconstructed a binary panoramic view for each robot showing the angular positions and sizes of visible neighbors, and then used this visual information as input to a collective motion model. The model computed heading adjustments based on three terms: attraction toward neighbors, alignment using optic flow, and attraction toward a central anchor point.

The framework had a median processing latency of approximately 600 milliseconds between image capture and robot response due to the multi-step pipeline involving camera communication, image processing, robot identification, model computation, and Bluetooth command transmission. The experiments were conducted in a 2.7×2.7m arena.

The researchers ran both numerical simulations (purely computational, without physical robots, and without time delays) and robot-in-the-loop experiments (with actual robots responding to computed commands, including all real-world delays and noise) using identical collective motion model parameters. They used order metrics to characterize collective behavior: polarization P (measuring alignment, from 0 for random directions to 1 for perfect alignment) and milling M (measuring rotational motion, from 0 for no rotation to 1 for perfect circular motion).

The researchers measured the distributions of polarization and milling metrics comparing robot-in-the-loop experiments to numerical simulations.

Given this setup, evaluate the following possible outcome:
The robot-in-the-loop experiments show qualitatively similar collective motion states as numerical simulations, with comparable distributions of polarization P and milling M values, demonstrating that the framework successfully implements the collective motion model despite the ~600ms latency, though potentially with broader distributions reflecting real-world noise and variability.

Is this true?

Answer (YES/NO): YES